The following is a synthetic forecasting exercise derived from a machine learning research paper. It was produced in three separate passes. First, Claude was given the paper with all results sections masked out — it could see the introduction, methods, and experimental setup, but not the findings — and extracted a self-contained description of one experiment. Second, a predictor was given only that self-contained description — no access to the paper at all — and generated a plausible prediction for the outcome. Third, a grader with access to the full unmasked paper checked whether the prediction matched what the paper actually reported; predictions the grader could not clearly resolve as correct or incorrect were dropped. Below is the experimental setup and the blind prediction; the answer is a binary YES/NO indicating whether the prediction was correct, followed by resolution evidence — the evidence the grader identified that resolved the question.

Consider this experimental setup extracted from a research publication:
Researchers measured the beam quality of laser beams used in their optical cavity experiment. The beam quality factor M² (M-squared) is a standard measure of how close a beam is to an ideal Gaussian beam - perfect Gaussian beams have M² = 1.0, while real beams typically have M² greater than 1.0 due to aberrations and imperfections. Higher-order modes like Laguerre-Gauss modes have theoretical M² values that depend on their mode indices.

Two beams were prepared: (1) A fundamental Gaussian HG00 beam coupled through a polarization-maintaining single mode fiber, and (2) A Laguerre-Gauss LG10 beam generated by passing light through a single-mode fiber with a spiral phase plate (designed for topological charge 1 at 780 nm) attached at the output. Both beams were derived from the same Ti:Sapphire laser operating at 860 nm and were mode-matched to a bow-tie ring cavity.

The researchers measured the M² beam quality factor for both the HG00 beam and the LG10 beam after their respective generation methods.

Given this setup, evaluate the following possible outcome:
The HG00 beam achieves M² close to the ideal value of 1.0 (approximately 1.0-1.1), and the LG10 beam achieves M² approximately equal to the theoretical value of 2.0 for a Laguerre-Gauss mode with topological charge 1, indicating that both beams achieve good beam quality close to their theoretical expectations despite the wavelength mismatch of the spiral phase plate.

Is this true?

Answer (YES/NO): NO